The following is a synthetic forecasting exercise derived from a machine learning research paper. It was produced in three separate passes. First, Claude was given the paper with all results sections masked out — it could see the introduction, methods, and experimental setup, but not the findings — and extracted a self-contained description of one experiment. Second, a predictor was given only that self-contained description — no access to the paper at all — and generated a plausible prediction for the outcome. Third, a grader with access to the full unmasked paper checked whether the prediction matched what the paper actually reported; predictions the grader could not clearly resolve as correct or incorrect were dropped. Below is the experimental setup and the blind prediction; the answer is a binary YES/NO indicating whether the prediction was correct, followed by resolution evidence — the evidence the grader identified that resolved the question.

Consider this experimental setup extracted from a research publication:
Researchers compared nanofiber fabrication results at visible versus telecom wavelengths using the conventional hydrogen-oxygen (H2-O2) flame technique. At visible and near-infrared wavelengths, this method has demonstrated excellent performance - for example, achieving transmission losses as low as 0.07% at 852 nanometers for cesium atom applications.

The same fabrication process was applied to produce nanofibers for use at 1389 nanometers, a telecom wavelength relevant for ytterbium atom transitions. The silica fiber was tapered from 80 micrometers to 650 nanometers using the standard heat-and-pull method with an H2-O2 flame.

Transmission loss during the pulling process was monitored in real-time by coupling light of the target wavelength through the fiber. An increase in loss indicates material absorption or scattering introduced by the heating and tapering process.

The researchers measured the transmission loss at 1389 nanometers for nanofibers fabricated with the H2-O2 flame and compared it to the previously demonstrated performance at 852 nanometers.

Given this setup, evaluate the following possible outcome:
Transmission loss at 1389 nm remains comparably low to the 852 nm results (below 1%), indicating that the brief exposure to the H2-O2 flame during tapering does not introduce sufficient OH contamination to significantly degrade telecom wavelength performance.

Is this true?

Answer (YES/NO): NO